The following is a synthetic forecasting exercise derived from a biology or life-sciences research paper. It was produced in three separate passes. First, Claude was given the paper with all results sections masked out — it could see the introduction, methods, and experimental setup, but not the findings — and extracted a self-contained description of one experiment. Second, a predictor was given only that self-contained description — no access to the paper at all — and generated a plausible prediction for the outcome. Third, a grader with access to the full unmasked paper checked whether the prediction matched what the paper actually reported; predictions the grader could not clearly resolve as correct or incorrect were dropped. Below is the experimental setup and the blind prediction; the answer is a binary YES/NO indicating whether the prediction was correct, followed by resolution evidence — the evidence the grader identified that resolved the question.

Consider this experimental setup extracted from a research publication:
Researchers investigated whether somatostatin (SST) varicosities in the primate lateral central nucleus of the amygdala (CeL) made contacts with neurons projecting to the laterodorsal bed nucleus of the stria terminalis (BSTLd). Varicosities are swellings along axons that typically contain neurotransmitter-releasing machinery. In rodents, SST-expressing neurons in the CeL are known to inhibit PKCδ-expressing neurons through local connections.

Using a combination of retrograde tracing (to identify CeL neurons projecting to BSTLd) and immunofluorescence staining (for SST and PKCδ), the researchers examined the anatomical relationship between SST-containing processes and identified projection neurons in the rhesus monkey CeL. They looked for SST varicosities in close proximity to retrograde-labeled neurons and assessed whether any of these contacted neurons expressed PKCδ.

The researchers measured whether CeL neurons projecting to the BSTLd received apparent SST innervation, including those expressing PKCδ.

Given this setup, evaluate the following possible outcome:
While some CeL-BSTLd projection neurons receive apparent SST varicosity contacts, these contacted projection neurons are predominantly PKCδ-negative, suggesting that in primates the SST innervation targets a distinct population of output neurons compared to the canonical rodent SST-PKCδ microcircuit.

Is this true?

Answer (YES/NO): NO